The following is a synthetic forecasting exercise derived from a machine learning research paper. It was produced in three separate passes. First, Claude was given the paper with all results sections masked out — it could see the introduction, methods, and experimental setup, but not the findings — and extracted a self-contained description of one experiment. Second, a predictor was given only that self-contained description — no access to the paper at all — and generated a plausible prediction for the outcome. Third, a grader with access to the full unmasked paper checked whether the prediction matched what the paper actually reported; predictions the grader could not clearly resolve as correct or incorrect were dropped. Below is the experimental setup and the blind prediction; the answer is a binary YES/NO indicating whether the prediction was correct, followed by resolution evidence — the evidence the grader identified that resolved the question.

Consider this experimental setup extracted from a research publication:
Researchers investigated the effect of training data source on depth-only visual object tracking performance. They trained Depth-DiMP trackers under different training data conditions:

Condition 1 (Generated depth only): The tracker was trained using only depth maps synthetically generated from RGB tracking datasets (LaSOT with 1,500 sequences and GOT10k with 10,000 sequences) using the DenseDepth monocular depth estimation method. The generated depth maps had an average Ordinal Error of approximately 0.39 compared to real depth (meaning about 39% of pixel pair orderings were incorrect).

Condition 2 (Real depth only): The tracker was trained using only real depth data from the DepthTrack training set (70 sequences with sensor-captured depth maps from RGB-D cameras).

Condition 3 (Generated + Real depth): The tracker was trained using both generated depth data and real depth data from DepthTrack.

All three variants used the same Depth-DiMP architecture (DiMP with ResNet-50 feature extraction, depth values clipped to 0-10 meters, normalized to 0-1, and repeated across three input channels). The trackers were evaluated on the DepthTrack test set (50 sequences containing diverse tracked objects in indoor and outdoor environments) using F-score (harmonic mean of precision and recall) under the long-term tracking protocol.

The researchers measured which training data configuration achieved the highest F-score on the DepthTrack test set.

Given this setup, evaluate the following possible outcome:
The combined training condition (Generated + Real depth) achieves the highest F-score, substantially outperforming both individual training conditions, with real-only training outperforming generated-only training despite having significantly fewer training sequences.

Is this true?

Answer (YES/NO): NO